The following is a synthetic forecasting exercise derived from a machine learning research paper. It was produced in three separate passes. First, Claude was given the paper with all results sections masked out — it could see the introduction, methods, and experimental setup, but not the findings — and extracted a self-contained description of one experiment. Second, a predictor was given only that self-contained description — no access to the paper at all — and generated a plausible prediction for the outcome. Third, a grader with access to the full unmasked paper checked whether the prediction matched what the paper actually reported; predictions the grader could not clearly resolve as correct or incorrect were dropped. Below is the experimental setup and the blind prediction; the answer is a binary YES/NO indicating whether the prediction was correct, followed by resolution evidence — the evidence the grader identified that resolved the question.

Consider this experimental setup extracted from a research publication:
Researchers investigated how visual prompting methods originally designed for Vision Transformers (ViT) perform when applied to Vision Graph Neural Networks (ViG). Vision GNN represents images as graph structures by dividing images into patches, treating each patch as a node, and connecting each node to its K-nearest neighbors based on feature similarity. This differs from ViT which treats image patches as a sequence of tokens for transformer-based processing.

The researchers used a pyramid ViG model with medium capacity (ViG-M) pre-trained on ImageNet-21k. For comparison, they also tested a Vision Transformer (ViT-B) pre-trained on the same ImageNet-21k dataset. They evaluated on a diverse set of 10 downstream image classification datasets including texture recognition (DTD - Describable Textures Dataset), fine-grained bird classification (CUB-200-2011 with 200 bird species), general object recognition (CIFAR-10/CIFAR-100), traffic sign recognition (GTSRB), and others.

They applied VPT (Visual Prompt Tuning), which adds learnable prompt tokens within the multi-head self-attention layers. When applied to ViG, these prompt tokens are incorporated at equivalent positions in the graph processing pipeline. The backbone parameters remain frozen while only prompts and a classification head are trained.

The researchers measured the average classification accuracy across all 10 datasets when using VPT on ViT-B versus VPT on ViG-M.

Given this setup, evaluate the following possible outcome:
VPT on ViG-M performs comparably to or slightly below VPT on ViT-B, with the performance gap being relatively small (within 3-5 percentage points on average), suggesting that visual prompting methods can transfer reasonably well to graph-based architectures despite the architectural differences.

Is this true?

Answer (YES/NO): YES